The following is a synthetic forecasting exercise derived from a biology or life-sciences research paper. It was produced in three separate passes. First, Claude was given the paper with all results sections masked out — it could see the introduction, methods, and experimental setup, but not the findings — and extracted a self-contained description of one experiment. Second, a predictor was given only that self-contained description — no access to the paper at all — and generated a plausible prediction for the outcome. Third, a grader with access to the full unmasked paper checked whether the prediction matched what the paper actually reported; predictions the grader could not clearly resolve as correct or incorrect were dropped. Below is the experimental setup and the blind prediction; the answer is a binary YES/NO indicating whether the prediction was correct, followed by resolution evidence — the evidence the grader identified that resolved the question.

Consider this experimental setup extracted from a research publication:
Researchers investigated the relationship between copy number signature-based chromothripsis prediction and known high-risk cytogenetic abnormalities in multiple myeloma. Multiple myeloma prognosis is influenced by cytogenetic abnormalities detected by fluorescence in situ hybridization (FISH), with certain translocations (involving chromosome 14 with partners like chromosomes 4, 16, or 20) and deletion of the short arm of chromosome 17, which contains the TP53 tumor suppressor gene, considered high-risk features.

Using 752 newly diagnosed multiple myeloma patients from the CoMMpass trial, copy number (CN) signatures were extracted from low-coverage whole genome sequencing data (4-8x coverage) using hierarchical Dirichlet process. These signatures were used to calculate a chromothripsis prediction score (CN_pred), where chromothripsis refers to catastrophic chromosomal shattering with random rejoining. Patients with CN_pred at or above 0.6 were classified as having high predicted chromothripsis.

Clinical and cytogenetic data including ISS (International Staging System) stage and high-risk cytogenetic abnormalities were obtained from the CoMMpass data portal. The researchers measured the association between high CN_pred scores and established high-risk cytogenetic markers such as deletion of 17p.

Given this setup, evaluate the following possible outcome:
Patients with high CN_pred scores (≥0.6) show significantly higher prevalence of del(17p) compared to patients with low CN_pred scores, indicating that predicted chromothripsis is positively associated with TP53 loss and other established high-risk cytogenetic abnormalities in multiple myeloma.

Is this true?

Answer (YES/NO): NO